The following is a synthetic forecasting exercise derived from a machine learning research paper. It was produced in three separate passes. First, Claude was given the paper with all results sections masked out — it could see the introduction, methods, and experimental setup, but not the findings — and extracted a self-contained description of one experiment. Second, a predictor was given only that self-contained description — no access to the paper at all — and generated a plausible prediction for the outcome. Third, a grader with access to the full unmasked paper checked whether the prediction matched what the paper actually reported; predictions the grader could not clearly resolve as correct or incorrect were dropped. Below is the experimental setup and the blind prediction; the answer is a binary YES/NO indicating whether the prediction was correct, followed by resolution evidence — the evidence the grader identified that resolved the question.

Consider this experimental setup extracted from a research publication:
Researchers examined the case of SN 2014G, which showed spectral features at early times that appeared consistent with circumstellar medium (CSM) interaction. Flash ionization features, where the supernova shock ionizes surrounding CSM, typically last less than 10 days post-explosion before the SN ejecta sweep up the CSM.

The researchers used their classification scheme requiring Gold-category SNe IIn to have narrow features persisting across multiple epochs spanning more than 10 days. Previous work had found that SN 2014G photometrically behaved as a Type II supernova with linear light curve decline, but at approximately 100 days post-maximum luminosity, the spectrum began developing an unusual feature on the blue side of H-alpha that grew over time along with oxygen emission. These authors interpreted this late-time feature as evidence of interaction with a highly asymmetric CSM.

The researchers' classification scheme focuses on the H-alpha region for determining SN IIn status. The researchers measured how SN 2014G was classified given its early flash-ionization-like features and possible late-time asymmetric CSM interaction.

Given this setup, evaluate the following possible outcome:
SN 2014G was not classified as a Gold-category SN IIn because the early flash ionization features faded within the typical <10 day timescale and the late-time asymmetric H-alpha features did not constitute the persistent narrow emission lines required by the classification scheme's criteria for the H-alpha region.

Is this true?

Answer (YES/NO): YES